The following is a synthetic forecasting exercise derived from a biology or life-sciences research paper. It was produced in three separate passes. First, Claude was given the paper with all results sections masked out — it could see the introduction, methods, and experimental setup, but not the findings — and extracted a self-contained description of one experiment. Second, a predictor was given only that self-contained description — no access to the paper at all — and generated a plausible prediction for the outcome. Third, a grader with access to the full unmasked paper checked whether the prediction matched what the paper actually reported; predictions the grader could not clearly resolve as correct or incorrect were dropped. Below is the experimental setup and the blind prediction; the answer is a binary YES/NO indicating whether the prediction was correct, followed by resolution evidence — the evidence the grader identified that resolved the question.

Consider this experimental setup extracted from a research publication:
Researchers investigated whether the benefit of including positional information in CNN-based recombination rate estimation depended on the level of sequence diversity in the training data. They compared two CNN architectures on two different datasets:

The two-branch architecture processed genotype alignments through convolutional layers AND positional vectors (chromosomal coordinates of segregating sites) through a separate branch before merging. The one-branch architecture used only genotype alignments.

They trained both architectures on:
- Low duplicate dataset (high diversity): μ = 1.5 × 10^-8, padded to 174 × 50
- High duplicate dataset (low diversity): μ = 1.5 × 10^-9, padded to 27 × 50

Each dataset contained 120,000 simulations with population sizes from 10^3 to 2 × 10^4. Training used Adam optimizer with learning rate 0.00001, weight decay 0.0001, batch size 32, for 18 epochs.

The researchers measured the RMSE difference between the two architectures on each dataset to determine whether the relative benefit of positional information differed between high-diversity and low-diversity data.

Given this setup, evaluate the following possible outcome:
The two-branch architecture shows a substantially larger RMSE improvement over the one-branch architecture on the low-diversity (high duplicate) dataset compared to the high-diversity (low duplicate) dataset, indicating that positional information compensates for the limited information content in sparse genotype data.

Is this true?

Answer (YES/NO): NO